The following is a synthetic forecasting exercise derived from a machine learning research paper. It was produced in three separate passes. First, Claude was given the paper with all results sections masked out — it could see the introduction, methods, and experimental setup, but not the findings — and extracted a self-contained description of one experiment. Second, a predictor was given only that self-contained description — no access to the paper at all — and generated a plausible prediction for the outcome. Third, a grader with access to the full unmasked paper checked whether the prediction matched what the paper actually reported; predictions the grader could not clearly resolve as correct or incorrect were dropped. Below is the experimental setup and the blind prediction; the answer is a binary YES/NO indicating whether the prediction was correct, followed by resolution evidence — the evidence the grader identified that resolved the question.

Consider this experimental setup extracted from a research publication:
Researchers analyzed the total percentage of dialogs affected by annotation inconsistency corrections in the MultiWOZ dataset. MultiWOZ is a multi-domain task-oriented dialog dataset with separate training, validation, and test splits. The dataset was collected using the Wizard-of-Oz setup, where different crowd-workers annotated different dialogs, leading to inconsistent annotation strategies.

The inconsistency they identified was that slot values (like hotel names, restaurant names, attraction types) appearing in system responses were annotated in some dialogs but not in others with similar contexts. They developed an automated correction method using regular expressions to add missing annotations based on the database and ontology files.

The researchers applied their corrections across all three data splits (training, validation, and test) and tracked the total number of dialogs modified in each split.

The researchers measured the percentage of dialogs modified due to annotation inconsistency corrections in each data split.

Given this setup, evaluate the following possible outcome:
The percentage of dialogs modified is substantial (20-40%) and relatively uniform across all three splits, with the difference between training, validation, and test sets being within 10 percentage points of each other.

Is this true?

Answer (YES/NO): NO